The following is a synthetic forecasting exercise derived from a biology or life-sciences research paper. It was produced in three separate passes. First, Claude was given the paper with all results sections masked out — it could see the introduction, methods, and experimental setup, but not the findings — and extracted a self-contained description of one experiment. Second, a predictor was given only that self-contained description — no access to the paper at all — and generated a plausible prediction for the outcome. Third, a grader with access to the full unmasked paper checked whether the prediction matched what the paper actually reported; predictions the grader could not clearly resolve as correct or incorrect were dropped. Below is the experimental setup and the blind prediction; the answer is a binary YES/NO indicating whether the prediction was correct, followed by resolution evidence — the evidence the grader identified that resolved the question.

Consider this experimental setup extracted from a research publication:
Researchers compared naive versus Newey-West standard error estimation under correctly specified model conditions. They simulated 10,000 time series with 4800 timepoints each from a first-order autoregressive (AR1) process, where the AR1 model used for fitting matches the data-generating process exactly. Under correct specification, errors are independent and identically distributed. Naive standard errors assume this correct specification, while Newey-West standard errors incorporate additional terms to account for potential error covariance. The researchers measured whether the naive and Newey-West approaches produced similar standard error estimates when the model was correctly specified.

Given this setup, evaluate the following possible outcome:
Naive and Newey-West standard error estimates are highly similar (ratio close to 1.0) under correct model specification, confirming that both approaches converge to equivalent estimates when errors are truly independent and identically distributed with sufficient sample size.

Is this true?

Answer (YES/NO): YES